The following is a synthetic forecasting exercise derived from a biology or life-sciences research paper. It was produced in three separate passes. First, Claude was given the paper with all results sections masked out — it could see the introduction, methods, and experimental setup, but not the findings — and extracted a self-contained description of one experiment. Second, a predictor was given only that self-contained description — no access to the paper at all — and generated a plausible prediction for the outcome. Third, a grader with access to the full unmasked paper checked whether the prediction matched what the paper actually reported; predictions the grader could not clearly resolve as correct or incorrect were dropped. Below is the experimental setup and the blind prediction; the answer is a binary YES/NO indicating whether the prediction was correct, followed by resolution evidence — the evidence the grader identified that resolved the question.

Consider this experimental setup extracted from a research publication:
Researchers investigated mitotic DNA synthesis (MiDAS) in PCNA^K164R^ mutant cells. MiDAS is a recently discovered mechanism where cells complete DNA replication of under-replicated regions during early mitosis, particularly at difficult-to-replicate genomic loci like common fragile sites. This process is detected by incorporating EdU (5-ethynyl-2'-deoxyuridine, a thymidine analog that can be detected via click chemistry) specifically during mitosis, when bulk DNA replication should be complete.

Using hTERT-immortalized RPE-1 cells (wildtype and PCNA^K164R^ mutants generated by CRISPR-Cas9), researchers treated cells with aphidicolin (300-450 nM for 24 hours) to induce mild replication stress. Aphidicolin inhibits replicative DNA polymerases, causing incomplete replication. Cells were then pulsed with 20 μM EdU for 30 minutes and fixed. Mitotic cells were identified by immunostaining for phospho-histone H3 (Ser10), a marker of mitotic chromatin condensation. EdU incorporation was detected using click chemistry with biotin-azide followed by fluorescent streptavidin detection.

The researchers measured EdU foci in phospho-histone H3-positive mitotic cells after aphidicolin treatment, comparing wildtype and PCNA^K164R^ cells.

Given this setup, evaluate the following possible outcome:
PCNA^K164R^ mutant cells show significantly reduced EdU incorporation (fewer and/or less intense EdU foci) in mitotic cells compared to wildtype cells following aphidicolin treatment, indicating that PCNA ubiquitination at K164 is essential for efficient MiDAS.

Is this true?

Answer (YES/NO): YES